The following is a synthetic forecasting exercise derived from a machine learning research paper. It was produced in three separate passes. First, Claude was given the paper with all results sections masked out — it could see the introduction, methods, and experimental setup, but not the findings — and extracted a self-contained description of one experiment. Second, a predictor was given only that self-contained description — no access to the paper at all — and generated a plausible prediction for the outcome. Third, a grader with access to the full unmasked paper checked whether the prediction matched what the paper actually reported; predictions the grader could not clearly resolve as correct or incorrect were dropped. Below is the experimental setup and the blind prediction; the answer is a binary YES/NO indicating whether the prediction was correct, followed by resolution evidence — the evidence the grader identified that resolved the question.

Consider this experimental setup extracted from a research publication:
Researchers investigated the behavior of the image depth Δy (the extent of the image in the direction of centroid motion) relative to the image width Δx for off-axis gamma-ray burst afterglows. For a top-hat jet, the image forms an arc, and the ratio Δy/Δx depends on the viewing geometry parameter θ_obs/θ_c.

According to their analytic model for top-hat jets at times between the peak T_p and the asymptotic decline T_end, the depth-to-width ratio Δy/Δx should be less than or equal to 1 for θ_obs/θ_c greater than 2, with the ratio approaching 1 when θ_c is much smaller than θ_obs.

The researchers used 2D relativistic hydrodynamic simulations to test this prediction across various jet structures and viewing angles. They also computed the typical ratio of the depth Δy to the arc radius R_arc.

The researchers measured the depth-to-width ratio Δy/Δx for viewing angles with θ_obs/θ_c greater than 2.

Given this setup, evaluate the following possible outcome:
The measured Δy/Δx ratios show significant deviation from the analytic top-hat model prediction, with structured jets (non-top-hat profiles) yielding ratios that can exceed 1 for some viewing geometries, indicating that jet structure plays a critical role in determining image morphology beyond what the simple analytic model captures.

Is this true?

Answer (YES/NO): NO